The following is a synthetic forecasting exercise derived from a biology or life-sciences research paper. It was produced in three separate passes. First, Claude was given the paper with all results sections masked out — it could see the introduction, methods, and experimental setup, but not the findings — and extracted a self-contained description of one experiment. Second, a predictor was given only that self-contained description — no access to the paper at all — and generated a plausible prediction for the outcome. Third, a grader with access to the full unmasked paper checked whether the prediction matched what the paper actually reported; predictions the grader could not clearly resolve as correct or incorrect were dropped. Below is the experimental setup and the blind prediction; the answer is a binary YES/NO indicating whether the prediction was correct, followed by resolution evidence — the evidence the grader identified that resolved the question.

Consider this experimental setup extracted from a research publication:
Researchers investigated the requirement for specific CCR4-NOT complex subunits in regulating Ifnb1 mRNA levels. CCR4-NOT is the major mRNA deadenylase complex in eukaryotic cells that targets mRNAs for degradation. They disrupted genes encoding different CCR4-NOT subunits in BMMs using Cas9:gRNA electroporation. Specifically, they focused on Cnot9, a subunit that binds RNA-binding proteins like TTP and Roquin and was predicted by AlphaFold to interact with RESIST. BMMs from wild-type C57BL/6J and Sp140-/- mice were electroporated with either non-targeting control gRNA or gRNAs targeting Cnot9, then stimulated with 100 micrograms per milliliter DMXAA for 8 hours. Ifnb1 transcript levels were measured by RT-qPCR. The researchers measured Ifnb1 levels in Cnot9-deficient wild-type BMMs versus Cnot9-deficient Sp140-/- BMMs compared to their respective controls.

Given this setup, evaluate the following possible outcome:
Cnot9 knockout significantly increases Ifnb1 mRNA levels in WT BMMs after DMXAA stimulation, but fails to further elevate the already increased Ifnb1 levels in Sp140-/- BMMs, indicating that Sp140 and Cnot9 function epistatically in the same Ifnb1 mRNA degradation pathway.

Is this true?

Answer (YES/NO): NO